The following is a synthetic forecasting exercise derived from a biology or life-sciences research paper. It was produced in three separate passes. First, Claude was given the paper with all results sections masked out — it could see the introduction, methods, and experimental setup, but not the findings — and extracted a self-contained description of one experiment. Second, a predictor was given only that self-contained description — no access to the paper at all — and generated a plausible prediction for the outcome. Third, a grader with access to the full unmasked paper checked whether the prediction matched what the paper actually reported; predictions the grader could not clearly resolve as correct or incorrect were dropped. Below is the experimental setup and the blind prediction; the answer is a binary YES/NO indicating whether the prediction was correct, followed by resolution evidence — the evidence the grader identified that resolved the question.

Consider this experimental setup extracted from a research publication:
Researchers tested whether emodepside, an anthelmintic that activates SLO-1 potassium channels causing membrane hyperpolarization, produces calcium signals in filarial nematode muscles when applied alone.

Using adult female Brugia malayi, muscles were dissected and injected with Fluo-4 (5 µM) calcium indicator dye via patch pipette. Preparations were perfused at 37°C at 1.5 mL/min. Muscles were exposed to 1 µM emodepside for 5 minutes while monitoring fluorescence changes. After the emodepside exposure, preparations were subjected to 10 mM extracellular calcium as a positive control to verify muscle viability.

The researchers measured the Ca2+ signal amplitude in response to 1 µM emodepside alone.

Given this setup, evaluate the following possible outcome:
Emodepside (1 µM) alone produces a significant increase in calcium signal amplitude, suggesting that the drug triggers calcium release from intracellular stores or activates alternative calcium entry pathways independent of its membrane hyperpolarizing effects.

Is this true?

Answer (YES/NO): NO